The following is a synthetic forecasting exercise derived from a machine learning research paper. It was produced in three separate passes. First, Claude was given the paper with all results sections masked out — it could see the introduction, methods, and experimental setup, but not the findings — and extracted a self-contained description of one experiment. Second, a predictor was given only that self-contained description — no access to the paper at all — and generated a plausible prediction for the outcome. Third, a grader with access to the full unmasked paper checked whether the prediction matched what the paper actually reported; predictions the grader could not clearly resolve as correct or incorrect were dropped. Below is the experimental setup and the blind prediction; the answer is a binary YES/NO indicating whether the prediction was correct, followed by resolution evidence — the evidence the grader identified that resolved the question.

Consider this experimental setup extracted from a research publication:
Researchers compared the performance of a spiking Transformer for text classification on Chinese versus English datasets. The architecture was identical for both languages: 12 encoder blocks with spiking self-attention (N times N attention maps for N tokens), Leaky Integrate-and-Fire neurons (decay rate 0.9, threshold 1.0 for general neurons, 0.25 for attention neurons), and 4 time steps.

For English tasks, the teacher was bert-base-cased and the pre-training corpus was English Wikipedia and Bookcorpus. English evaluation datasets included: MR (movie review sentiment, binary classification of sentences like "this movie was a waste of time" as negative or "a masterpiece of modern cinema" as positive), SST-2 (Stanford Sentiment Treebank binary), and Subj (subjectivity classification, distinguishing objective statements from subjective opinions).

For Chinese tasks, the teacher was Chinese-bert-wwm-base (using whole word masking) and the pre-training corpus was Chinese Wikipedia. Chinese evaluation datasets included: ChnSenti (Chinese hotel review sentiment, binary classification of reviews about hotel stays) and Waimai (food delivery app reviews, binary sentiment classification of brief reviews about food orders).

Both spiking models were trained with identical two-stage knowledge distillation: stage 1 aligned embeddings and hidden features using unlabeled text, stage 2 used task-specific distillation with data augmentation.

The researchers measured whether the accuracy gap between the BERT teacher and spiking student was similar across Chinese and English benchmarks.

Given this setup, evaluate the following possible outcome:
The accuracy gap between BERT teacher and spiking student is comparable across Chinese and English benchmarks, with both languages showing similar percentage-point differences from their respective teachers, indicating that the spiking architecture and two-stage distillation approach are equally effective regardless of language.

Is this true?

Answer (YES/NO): NO